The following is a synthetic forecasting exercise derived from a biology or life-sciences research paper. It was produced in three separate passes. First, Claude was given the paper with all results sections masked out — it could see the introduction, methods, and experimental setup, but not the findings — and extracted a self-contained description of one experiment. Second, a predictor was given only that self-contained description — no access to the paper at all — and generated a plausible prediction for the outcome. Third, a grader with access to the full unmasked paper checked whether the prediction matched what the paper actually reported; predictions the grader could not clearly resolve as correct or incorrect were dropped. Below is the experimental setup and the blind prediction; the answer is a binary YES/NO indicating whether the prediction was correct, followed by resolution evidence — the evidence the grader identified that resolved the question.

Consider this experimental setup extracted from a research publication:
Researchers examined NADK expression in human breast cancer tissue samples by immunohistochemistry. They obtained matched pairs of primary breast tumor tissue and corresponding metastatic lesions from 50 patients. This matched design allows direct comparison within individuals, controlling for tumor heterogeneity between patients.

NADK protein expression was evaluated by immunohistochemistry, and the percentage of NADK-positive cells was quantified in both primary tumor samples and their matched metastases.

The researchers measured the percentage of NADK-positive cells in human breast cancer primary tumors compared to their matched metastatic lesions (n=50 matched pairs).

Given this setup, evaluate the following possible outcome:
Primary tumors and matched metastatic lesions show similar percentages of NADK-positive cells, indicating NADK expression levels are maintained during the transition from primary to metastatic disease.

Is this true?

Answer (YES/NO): NO